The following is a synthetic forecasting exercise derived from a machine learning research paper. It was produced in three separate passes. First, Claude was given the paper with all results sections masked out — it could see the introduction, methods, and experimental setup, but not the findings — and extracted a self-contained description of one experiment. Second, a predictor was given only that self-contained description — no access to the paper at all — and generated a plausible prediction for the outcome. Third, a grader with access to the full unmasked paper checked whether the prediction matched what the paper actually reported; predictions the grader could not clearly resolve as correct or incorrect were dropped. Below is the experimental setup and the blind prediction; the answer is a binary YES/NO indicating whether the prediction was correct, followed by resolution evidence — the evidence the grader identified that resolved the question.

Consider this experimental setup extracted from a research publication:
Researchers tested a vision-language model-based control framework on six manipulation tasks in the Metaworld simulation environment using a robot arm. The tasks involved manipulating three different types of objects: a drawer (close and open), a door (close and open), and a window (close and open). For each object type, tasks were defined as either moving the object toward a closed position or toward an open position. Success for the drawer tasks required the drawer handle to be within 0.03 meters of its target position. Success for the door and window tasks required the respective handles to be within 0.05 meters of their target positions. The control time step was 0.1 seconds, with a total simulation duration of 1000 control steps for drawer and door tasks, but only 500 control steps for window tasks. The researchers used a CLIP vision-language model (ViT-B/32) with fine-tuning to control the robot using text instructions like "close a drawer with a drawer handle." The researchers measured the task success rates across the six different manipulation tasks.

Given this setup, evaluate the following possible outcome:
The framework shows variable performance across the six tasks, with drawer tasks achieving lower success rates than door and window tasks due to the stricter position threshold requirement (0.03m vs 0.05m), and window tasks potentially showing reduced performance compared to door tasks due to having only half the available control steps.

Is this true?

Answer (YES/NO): NO